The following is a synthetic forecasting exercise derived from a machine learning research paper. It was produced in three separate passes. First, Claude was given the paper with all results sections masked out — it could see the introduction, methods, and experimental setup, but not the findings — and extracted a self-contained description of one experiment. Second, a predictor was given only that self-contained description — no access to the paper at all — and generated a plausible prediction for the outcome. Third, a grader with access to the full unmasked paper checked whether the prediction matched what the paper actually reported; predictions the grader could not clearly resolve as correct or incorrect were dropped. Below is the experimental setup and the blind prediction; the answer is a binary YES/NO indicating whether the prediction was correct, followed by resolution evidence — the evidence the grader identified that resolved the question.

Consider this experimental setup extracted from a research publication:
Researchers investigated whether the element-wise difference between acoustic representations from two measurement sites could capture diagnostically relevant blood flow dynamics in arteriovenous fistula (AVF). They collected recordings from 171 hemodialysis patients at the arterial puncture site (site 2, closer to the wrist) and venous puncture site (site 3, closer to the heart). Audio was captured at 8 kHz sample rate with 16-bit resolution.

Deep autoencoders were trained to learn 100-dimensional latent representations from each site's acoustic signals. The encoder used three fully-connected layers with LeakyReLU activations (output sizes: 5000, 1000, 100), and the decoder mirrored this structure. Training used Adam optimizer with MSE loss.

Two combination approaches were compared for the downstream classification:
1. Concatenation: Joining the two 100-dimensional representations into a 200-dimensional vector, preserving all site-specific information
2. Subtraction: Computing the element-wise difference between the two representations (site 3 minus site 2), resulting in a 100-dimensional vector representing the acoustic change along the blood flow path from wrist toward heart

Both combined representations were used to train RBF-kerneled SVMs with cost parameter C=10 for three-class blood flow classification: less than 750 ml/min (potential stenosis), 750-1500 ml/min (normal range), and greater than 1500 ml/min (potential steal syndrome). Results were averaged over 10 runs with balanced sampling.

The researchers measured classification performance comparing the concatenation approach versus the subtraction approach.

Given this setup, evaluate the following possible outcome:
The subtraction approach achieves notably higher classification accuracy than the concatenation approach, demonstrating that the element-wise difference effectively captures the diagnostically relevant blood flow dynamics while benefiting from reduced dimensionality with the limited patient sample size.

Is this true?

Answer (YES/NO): YES